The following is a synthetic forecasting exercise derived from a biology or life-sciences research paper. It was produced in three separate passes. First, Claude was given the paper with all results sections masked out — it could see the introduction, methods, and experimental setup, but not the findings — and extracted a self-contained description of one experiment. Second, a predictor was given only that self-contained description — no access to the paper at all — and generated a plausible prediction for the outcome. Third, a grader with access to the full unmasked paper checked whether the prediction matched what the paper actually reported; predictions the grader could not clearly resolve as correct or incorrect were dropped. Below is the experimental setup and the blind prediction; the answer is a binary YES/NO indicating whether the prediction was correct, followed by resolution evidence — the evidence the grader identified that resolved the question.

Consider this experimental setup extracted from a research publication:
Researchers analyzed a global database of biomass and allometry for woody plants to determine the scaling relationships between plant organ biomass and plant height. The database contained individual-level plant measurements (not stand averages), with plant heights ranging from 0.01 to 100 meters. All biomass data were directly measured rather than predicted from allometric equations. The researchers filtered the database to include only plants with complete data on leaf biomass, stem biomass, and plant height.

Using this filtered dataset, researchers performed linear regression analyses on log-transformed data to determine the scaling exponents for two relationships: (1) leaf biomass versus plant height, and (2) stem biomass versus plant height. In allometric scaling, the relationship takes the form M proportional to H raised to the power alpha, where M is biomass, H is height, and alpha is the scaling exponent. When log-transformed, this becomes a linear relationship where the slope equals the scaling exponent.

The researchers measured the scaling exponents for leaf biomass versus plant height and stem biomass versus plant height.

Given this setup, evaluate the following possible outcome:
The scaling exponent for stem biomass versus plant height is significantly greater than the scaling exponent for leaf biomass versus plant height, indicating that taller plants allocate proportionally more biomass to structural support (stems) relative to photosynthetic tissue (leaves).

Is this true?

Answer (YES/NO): YES